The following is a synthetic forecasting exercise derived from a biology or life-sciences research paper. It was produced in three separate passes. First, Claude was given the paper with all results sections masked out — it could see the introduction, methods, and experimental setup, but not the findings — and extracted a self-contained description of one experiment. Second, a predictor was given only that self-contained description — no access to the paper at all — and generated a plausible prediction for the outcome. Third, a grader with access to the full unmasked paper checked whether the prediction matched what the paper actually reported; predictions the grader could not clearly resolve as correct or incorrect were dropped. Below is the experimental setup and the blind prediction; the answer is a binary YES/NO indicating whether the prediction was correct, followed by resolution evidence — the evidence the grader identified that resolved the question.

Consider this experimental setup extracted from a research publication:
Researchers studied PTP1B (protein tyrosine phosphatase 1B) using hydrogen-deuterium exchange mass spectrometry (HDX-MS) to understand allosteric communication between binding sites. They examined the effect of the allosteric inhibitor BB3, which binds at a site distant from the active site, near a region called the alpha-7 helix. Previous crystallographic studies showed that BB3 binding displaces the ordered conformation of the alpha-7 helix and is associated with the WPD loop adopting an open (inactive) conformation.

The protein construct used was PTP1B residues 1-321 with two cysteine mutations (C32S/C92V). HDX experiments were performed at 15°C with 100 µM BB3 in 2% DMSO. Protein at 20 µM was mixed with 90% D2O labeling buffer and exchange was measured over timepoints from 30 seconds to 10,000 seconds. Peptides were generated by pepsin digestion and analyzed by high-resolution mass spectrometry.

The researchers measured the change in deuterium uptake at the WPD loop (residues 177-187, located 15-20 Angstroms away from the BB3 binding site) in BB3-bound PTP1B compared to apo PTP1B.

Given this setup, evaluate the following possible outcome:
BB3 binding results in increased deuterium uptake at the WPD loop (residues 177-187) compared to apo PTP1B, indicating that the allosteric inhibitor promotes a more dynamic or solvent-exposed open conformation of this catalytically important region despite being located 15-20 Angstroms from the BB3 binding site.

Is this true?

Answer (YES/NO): NO